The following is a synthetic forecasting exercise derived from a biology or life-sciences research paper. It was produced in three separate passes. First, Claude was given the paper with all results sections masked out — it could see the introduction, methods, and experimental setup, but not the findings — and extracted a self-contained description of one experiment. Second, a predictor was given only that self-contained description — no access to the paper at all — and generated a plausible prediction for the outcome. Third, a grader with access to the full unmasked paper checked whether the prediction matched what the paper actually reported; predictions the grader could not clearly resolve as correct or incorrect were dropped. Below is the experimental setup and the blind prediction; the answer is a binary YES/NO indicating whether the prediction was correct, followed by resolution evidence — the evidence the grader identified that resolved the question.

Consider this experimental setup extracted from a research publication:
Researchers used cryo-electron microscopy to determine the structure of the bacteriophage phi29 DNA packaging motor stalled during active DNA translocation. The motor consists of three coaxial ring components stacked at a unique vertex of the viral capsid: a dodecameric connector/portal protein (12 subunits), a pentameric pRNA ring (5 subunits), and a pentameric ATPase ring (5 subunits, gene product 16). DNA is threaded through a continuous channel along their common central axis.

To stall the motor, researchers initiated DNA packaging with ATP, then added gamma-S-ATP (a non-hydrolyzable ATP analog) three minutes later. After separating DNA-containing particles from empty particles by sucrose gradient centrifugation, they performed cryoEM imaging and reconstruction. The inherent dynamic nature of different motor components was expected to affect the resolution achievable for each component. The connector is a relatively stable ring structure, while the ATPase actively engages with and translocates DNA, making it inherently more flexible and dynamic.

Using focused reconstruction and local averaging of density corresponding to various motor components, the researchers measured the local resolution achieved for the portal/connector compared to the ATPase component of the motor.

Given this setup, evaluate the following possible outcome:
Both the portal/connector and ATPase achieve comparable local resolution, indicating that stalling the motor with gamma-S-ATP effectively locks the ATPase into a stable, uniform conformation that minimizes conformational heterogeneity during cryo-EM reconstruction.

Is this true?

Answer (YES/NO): NO